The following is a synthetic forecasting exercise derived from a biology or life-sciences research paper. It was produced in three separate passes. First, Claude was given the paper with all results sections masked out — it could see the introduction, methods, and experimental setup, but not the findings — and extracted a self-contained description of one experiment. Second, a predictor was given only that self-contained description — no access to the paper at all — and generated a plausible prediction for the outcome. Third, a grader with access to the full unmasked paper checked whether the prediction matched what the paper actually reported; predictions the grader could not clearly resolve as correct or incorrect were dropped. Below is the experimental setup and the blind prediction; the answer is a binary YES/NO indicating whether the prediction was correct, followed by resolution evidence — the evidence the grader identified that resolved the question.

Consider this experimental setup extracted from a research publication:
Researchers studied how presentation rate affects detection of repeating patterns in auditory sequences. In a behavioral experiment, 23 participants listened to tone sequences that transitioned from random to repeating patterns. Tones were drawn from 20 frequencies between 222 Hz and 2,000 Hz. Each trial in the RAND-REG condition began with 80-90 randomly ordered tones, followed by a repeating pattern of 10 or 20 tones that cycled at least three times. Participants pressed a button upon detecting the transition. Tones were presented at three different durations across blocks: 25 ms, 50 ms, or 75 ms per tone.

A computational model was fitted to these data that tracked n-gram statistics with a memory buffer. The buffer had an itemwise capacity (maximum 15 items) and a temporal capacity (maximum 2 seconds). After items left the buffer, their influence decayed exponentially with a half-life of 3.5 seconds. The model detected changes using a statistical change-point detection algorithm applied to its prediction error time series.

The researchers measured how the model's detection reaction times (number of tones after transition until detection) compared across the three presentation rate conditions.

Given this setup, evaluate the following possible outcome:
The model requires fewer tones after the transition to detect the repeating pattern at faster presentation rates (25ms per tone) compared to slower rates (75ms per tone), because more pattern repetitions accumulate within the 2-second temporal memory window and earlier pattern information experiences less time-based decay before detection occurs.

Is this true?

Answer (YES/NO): NO